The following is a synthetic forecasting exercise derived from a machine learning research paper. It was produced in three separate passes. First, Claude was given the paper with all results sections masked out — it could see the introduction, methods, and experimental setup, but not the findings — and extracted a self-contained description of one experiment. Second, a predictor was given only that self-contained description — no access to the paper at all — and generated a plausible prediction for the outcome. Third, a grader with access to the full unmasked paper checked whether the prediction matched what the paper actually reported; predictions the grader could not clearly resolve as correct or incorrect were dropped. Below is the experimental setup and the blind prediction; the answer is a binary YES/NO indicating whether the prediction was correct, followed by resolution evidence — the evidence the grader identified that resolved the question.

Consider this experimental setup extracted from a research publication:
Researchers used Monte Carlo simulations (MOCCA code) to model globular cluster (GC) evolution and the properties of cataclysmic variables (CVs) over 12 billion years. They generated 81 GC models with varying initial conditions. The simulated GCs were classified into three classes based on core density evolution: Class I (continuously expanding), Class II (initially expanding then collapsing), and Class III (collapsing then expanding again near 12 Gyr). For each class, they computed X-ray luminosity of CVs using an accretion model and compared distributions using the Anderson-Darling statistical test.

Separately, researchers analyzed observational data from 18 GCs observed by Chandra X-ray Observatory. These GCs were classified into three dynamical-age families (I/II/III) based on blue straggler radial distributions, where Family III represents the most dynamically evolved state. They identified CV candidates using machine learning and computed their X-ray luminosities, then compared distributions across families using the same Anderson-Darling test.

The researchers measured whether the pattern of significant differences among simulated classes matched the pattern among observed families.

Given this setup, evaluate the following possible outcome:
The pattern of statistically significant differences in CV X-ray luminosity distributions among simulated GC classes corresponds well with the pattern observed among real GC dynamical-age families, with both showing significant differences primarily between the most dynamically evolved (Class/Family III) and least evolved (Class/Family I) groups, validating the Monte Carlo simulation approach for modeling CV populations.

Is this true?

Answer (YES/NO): NO